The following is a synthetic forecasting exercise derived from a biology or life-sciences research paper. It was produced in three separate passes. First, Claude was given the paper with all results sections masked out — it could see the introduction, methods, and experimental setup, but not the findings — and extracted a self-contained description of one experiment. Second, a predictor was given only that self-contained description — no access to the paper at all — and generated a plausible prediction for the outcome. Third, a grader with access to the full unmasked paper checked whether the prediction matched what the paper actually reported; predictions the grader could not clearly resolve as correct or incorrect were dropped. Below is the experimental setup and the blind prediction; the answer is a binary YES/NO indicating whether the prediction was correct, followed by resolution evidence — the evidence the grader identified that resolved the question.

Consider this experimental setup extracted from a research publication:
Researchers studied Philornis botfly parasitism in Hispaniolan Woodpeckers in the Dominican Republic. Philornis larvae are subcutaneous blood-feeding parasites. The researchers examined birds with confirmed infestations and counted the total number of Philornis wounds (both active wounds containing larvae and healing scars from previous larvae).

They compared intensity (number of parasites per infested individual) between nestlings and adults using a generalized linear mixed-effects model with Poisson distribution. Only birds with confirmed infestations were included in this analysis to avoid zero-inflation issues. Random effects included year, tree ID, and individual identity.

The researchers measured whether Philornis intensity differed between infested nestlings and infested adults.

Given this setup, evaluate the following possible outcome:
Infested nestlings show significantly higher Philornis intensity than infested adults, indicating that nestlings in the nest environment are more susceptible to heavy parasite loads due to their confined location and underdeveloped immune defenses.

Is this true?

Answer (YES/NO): YES